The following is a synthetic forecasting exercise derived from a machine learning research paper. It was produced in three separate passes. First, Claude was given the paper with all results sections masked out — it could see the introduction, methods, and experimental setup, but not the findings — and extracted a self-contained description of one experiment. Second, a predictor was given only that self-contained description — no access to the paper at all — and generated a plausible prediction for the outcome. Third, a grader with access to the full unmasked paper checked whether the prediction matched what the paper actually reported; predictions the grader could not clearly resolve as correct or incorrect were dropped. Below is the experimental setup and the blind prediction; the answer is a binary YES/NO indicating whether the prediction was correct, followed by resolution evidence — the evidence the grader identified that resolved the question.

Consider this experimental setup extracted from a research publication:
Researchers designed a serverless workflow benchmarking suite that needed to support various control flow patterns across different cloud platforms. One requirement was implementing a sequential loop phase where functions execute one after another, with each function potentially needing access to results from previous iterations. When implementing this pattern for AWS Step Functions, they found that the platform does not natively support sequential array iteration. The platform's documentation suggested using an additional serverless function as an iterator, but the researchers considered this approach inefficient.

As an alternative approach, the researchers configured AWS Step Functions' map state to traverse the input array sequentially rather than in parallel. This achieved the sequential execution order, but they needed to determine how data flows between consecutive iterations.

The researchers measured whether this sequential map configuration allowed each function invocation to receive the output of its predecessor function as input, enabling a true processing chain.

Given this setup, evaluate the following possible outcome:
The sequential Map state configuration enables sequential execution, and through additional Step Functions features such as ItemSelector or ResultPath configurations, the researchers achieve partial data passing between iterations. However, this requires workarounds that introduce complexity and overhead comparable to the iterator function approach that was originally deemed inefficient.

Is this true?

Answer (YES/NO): NO